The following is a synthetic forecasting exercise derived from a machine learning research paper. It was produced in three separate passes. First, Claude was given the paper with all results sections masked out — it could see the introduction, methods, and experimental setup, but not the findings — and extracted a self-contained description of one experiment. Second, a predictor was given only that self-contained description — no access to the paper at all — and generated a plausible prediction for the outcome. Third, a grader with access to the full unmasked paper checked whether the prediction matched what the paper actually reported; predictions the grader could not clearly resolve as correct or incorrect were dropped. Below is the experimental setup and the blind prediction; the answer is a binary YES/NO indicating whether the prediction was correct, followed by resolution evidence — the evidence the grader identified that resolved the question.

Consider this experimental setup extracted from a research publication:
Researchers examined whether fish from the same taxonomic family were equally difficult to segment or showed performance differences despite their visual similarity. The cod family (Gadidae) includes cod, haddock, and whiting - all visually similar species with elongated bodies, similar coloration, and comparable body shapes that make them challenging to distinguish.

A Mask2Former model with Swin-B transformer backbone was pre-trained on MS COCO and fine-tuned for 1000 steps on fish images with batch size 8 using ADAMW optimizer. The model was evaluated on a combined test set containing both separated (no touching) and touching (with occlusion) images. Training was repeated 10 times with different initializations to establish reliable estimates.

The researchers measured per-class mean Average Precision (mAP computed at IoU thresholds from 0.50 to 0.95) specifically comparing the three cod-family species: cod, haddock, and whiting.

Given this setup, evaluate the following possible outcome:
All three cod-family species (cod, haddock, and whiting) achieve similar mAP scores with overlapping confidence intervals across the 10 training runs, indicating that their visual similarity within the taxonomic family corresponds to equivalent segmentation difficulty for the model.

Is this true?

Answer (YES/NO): NO